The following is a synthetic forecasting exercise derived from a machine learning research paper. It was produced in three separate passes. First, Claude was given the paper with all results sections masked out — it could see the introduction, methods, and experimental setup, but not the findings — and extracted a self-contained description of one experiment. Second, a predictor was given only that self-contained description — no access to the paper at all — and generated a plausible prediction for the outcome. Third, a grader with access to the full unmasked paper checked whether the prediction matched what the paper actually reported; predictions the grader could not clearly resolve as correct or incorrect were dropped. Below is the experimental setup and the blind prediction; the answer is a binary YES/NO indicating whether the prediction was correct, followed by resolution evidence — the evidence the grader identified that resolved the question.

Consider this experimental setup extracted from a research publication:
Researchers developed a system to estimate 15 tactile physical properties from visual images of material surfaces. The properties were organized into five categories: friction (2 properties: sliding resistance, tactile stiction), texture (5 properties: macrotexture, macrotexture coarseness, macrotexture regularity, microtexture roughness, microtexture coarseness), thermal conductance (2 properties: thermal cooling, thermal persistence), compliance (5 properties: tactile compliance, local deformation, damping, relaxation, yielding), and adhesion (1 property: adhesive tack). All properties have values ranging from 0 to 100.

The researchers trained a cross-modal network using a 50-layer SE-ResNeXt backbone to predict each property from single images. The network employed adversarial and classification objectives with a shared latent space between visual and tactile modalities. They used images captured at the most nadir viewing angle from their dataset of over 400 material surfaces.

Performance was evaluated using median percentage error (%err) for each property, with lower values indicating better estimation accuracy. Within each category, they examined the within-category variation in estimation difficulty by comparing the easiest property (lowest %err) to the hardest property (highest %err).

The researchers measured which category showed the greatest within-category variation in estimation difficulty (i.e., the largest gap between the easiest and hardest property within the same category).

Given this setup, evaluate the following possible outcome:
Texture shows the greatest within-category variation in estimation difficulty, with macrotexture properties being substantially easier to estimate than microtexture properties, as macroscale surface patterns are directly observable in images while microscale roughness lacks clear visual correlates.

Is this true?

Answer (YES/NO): NO